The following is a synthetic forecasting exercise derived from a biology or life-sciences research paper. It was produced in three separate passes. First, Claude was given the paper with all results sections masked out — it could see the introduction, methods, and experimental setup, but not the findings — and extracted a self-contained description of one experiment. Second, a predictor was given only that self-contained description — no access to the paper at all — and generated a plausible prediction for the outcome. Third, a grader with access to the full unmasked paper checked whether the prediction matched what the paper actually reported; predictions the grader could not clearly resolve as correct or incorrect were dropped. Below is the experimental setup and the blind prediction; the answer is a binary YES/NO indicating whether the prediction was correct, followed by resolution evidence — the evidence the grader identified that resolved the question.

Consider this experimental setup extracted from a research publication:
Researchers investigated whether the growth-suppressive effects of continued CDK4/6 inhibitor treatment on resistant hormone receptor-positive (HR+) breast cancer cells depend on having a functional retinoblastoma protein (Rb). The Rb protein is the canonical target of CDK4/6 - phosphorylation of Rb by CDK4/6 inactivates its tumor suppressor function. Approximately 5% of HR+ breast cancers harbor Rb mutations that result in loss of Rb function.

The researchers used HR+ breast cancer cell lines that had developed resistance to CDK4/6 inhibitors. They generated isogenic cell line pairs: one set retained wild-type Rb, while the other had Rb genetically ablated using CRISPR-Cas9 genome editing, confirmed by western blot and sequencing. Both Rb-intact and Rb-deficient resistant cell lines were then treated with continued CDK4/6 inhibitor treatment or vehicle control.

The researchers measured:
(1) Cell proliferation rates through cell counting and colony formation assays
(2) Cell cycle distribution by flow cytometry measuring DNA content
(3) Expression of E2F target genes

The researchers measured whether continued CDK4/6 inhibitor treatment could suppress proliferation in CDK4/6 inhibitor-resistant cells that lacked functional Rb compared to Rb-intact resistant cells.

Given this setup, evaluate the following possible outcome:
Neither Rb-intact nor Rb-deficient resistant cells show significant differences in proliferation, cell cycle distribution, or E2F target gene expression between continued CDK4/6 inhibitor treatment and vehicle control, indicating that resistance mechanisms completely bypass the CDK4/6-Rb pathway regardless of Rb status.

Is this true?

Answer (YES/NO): NO